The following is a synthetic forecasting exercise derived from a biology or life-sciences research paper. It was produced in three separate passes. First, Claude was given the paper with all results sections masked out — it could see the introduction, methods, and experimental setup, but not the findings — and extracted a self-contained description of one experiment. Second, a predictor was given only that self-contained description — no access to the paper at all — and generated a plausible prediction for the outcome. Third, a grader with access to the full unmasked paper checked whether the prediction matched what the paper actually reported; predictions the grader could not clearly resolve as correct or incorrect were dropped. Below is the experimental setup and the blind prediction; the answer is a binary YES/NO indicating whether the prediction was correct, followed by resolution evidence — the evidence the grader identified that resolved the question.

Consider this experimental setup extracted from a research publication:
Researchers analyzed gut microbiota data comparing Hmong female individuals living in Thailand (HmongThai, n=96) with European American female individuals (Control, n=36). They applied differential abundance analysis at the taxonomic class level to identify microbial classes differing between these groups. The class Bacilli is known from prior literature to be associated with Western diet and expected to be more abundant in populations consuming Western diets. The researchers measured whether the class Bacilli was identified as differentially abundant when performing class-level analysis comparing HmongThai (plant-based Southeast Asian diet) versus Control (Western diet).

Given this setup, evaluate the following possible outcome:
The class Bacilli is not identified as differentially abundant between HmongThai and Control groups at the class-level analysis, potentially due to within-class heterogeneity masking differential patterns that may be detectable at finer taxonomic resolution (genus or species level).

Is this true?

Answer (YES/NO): YES